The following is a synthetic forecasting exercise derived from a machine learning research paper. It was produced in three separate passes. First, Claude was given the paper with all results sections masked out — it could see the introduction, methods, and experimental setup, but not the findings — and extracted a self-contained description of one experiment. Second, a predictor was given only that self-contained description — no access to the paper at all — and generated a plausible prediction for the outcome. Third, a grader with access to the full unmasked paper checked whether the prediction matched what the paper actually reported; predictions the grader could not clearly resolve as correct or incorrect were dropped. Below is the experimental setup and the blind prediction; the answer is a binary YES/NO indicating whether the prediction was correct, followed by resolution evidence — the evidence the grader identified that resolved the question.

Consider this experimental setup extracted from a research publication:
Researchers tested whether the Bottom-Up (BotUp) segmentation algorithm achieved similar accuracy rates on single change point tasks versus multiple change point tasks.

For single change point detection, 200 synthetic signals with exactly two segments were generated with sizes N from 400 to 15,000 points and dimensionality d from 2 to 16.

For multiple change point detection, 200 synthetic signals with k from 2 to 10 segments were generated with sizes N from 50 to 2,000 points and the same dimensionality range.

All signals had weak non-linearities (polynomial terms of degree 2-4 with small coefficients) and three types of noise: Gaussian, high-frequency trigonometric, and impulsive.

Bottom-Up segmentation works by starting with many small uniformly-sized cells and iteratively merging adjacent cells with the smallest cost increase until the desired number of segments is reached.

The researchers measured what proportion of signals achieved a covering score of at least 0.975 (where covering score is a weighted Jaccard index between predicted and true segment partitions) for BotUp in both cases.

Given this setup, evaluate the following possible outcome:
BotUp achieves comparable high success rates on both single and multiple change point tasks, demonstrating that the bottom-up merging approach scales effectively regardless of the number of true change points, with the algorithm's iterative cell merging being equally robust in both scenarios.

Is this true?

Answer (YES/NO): NO